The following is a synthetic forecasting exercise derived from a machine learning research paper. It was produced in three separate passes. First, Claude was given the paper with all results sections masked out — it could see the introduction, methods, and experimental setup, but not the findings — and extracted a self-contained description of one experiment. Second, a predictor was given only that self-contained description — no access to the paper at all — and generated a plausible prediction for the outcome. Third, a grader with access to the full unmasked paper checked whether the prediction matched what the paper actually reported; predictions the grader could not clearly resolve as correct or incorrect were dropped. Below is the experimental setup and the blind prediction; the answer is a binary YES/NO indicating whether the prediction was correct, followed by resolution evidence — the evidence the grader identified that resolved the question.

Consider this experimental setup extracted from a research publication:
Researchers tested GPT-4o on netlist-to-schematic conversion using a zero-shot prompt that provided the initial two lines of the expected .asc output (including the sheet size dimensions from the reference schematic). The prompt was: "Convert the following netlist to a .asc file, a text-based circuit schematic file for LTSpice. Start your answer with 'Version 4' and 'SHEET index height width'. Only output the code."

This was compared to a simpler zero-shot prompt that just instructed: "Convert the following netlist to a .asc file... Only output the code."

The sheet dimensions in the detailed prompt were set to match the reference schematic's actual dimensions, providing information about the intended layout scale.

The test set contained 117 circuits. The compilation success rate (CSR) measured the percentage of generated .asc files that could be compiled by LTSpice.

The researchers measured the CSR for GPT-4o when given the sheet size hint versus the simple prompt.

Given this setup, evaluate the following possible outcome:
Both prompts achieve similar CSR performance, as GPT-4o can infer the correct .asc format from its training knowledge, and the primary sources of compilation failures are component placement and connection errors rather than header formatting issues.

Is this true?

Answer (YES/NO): NO